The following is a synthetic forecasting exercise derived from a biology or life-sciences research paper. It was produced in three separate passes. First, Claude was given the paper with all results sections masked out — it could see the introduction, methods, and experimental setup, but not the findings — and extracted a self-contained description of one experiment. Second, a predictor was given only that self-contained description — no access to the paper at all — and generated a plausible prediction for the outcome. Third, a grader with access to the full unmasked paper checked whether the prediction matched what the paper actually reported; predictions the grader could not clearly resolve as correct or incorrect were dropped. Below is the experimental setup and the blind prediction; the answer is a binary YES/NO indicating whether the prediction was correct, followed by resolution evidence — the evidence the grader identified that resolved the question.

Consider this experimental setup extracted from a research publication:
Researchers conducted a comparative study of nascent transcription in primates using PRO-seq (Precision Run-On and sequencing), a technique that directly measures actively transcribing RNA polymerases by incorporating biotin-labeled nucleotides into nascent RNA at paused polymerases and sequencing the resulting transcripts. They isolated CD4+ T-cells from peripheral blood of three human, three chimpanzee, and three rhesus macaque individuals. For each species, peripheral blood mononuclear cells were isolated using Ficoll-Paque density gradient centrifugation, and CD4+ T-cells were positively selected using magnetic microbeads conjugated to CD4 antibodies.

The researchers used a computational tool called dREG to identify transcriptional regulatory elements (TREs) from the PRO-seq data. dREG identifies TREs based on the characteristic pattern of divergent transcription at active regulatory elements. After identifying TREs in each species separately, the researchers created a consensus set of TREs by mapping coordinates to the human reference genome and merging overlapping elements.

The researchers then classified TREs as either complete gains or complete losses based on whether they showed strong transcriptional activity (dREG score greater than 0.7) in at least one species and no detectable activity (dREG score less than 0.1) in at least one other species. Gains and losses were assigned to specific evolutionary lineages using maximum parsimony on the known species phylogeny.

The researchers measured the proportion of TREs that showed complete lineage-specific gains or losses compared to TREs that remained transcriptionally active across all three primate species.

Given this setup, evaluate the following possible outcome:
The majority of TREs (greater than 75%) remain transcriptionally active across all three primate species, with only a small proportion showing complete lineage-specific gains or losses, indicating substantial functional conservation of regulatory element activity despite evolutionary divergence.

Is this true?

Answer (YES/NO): NO